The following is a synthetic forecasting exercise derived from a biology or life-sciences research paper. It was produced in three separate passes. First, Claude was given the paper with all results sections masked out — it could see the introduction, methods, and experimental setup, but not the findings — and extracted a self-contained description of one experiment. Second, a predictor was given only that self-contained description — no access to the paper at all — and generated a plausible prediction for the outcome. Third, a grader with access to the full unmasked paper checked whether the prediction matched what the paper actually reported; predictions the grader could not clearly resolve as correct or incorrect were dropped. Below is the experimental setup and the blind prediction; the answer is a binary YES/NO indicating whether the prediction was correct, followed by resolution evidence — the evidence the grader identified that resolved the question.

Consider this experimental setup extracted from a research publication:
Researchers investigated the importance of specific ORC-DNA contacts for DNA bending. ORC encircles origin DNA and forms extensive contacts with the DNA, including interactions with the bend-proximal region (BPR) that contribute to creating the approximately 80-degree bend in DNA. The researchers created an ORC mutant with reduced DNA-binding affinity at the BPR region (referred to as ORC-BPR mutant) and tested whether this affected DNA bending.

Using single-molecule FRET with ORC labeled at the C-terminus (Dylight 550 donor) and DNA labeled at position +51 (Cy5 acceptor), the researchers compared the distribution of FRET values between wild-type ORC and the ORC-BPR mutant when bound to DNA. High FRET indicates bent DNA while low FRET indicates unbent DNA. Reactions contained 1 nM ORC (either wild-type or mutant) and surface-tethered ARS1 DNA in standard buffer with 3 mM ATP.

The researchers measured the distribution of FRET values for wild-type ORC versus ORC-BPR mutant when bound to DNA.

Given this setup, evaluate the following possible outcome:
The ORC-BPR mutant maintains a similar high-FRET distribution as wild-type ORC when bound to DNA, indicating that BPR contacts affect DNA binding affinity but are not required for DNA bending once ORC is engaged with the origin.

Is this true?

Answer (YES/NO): NO